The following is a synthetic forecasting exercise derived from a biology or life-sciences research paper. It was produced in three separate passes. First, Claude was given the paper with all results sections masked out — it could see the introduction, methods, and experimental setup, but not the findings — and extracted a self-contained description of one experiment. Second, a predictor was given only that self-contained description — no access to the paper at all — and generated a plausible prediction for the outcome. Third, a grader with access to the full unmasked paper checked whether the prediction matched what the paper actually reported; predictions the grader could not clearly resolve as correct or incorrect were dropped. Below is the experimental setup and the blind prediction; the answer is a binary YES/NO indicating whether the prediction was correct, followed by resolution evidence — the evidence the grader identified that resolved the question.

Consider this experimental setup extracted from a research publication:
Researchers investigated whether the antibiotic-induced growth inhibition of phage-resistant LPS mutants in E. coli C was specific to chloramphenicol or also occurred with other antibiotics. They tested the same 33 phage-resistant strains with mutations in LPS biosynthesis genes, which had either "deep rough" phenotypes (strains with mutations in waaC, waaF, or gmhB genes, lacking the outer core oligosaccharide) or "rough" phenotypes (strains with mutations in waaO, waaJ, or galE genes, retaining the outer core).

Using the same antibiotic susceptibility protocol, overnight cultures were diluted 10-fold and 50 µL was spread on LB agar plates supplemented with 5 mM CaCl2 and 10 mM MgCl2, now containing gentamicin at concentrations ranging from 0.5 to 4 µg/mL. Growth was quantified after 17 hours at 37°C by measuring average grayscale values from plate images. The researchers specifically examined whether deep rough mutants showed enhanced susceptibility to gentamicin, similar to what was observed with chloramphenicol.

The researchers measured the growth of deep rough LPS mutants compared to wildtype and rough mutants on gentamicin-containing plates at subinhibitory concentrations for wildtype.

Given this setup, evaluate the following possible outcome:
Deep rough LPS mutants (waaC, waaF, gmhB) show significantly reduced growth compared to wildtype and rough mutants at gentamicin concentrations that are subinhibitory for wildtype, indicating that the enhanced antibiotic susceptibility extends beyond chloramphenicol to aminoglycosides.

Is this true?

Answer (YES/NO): NO